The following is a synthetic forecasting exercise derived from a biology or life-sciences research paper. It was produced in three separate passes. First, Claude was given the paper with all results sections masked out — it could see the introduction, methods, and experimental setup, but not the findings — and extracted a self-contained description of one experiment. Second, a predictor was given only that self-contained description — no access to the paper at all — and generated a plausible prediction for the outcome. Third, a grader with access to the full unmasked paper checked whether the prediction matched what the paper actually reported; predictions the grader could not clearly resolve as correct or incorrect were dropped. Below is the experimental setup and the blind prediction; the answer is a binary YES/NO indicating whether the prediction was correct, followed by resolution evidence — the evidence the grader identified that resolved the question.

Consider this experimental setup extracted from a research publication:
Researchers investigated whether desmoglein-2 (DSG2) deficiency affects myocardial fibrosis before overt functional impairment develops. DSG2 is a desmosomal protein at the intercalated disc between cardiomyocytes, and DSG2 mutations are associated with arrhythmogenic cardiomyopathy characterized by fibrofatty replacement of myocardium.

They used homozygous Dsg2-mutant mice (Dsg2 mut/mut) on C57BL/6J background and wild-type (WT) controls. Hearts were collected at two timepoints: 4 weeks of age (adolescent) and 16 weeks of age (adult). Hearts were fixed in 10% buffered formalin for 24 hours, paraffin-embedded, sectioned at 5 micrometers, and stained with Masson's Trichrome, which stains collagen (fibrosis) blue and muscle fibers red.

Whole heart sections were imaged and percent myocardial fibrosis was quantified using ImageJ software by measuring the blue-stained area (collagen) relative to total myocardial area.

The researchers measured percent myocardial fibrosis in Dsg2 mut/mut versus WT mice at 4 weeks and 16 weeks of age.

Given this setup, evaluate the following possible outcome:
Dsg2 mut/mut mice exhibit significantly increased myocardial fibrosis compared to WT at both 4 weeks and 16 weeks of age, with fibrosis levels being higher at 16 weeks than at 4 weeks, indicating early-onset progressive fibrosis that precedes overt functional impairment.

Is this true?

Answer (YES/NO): NO